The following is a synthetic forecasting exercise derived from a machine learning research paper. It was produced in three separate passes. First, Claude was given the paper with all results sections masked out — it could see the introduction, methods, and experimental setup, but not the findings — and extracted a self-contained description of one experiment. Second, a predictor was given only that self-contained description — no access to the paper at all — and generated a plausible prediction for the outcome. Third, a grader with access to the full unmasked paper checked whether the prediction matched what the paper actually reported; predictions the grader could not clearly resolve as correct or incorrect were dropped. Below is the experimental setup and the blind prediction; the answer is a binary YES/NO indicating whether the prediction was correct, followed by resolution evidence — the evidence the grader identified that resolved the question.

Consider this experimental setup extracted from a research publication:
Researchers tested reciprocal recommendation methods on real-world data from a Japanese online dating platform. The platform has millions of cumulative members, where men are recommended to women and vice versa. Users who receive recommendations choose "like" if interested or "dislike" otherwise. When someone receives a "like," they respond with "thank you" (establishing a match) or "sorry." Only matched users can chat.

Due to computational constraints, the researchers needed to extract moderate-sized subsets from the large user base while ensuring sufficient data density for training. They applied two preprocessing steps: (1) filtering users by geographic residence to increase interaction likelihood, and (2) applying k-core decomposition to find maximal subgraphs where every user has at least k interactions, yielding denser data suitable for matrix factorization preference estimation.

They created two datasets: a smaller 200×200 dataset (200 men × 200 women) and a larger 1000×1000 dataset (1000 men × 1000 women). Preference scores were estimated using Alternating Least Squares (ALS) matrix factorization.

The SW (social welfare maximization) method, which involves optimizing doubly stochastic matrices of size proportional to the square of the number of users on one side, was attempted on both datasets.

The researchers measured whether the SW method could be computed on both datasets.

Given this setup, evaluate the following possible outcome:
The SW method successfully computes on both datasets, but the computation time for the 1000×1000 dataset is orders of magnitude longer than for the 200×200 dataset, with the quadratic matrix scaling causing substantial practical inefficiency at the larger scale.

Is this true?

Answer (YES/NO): NO